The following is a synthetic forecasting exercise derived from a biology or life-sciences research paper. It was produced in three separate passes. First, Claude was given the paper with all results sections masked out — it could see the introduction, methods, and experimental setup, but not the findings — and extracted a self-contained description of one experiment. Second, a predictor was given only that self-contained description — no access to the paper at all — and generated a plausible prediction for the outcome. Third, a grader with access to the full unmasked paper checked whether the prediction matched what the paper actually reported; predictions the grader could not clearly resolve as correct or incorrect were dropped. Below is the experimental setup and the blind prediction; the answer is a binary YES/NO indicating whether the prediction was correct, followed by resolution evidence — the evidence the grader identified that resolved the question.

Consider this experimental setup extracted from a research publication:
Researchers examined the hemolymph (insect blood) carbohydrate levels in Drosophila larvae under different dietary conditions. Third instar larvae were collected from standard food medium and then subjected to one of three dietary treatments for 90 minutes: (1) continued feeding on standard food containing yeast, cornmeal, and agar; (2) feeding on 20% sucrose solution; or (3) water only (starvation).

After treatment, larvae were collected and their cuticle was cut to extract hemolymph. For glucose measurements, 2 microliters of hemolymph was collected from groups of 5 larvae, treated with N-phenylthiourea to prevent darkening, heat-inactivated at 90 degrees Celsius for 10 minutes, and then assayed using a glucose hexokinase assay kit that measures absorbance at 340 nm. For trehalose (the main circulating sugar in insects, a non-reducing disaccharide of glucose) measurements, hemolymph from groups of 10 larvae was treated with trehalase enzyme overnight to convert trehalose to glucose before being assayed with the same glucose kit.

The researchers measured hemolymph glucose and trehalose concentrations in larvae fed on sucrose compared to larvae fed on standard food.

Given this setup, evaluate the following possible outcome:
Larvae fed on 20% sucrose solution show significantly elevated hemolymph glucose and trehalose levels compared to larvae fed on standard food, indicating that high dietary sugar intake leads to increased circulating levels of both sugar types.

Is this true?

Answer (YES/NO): NO